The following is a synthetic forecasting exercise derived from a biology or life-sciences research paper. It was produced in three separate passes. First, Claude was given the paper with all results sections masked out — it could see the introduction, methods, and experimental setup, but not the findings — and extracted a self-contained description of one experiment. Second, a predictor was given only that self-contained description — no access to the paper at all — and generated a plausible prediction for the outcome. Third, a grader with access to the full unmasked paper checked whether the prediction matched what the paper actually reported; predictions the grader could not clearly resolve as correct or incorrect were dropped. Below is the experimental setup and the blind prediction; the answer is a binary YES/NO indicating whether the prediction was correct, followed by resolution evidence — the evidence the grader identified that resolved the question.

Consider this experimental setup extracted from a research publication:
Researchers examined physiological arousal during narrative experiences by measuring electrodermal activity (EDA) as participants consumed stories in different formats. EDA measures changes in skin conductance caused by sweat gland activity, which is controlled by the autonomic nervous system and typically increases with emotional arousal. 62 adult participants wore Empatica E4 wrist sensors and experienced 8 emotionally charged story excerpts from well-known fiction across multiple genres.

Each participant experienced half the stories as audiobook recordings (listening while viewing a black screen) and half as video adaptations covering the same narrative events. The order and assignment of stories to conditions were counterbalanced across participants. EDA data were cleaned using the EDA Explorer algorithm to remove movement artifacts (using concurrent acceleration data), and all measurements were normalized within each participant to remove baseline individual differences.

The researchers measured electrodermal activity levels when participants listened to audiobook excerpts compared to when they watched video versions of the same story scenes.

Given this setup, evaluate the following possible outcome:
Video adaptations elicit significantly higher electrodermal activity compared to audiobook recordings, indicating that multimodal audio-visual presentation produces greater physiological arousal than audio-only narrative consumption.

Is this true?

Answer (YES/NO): NO